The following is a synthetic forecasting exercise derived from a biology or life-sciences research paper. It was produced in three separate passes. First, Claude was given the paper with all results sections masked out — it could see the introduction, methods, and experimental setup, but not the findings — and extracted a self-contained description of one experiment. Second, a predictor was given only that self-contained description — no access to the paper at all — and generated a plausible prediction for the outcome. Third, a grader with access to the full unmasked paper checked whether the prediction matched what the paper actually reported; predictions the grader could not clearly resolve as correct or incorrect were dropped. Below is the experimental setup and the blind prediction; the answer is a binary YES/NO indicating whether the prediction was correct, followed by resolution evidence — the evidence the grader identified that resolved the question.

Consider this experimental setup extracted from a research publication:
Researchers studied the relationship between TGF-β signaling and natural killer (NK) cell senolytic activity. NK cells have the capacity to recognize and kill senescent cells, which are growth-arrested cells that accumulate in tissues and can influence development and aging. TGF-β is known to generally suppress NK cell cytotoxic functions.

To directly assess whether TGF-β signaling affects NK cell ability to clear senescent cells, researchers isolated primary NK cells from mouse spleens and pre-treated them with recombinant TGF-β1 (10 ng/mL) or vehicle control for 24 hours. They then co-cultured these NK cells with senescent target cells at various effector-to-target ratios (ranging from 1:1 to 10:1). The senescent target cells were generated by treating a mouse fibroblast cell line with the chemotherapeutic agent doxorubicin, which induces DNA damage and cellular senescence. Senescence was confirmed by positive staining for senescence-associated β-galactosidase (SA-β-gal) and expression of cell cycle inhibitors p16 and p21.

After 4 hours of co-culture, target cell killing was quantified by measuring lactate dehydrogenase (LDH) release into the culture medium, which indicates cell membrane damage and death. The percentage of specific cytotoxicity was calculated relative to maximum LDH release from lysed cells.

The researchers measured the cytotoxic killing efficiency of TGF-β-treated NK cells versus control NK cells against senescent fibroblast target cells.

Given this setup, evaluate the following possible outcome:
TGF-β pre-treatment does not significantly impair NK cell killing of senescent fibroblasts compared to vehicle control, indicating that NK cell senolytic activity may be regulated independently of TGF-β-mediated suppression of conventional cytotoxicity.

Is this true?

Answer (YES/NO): NO